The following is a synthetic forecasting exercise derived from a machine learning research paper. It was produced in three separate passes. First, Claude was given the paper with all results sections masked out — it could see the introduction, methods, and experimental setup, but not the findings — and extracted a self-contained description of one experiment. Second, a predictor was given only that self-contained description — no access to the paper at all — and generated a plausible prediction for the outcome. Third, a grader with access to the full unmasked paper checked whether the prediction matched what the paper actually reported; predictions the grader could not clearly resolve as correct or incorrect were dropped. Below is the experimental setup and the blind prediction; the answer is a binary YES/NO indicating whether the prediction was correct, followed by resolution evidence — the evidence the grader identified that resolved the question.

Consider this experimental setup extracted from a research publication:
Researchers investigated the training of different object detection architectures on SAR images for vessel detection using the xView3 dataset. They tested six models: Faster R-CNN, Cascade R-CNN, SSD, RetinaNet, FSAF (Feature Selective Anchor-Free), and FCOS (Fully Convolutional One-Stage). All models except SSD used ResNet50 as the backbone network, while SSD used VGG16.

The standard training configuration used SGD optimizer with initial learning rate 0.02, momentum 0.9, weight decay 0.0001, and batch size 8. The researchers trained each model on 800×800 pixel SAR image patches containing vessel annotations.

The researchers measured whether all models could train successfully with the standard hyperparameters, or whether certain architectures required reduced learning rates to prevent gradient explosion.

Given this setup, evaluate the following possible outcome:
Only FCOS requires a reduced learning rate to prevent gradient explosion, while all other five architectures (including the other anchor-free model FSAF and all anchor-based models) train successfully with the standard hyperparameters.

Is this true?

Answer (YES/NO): NO